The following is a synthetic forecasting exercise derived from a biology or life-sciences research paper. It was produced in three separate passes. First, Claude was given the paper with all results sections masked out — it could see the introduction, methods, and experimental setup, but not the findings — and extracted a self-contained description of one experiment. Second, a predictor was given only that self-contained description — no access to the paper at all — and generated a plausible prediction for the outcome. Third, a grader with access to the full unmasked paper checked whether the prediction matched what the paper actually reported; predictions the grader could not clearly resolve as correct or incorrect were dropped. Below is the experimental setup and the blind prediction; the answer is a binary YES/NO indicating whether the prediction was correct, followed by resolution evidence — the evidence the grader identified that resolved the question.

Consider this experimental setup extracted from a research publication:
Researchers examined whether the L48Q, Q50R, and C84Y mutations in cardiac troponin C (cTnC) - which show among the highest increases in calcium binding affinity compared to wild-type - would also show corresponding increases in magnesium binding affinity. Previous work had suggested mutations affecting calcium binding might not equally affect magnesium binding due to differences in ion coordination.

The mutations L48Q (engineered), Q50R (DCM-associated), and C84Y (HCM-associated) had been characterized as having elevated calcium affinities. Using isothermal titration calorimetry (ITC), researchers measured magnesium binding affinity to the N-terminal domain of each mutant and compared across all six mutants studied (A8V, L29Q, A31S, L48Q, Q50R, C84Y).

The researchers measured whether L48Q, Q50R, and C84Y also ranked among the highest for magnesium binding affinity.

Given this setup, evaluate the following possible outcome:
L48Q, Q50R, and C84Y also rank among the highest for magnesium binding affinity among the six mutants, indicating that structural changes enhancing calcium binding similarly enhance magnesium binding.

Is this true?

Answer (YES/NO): YES